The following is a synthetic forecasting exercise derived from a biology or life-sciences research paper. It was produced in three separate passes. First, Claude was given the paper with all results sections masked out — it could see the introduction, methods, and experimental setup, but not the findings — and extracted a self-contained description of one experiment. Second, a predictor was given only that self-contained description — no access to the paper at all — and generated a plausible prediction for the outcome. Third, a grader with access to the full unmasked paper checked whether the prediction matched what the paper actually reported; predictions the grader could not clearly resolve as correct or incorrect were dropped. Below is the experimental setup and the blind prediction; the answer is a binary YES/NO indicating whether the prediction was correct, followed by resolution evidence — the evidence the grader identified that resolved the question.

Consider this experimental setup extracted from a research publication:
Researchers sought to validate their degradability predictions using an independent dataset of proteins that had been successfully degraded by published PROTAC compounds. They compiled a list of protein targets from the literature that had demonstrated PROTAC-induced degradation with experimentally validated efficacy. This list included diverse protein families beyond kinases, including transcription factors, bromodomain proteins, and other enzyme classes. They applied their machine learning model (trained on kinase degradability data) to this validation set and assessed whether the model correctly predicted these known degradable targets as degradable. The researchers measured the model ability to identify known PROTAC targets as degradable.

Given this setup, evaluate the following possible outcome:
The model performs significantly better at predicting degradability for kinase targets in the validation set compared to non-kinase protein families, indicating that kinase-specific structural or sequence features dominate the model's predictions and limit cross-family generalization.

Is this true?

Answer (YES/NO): NO